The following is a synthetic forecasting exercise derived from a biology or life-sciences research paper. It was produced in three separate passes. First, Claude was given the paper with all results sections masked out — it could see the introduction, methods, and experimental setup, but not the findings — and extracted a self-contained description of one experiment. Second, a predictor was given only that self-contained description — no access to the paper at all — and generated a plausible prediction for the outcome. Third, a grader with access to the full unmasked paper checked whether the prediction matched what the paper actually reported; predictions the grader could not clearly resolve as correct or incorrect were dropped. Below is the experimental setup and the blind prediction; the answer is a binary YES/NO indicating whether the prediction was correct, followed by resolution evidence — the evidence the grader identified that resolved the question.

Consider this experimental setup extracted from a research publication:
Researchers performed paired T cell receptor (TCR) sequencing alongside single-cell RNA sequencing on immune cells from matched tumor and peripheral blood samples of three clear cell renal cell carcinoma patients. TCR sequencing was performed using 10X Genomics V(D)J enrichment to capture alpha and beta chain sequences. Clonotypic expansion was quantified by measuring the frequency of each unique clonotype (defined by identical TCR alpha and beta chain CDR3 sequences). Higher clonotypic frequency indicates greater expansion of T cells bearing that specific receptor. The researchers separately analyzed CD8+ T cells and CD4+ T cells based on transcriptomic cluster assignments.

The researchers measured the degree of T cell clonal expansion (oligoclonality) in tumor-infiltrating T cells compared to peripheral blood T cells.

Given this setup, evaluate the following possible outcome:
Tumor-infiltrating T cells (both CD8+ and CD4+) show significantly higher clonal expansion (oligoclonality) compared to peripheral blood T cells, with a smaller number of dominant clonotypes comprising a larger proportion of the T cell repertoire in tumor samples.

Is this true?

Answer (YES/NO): YES